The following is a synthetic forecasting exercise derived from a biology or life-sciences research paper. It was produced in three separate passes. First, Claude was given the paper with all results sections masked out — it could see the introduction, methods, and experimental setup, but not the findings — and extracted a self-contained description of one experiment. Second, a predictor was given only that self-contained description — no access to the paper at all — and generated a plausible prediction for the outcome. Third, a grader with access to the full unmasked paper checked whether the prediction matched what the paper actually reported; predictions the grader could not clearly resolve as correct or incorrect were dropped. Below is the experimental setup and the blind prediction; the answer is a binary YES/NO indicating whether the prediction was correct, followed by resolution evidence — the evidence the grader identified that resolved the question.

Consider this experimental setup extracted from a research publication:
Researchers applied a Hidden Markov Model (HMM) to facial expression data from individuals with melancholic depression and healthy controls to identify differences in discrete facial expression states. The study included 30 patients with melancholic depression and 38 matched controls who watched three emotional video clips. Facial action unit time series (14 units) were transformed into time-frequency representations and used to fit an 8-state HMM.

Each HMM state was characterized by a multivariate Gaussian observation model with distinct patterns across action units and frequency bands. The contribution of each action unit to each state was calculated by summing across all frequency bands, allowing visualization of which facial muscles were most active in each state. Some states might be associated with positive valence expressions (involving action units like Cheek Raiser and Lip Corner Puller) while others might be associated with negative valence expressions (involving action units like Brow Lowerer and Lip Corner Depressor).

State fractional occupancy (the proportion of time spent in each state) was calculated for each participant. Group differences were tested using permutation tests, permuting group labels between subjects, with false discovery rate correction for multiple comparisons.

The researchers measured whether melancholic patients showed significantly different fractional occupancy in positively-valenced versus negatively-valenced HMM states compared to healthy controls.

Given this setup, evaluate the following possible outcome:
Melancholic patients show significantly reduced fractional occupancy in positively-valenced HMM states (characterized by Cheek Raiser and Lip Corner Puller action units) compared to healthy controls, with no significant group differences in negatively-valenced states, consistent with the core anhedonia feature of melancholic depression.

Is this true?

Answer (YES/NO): NO